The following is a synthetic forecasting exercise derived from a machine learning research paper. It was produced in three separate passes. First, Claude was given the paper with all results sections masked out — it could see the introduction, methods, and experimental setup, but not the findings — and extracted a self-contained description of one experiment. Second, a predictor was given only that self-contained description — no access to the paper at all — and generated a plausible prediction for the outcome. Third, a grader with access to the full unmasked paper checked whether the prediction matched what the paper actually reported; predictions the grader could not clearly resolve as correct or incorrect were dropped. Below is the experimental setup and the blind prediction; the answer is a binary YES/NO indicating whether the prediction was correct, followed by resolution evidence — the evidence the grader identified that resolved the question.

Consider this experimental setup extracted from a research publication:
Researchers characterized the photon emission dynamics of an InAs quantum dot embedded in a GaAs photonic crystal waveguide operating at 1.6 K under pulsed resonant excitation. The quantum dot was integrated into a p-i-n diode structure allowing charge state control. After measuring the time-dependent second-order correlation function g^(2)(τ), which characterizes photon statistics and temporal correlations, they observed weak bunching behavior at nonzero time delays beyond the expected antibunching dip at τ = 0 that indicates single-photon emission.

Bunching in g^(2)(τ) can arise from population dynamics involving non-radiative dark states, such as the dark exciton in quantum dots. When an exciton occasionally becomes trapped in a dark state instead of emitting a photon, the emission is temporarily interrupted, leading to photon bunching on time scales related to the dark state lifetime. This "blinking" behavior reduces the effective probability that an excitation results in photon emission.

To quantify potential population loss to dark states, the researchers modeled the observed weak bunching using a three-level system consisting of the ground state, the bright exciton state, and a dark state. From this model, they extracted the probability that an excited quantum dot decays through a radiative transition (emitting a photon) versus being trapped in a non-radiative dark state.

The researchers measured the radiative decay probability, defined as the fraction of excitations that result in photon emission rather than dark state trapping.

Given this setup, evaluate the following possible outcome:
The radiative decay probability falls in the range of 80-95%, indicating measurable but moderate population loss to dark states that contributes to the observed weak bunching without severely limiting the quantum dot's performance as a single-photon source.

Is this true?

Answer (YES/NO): NO